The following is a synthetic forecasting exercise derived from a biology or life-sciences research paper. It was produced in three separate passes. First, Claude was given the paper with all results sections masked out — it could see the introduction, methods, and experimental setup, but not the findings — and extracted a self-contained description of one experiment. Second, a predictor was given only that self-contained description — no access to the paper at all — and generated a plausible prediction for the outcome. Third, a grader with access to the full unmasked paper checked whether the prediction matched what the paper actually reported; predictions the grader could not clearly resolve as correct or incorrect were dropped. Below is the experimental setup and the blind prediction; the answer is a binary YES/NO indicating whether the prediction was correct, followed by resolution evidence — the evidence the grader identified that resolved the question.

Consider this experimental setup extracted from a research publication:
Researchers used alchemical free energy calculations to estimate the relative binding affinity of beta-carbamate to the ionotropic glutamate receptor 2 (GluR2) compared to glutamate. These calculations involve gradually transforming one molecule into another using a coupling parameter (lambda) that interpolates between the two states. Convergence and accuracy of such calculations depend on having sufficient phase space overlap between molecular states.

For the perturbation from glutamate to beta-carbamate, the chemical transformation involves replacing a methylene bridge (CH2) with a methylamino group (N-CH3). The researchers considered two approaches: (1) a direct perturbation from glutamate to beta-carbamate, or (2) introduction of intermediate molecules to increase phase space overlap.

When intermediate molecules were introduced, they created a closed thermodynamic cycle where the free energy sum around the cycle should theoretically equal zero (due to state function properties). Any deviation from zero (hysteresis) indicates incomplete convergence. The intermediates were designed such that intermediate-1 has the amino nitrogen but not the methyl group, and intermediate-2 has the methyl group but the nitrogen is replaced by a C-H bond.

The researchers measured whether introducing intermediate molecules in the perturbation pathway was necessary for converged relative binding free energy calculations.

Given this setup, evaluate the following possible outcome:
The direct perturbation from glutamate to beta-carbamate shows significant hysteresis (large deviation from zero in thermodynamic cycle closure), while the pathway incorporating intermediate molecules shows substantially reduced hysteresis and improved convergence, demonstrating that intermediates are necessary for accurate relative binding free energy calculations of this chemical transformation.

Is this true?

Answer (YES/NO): NO